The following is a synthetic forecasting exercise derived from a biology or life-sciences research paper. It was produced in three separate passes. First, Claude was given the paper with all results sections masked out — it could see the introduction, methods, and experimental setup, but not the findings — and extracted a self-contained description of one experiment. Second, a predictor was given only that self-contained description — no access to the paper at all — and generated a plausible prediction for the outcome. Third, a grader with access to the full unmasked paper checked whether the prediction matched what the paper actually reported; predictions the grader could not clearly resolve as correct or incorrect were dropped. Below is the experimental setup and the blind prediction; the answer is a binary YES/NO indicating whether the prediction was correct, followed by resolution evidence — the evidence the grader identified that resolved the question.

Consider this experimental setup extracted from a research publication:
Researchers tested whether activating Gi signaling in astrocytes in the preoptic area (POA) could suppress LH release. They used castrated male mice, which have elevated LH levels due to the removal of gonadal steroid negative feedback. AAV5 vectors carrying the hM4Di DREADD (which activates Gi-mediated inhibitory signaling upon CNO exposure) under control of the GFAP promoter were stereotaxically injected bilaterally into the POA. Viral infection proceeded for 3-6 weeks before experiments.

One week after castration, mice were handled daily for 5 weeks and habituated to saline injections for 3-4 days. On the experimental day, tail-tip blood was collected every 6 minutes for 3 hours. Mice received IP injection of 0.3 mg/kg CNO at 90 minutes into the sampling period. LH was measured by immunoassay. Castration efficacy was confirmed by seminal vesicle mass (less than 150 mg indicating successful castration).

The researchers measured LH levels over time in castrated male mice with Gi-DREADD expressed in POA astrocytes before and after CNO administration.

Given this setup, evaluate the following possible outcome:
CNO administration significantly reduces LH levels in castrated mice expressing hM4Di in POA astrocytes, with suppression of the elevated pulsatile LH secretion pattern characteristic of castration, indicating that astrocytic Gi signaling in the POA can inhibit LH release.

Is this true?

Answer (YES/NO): NO